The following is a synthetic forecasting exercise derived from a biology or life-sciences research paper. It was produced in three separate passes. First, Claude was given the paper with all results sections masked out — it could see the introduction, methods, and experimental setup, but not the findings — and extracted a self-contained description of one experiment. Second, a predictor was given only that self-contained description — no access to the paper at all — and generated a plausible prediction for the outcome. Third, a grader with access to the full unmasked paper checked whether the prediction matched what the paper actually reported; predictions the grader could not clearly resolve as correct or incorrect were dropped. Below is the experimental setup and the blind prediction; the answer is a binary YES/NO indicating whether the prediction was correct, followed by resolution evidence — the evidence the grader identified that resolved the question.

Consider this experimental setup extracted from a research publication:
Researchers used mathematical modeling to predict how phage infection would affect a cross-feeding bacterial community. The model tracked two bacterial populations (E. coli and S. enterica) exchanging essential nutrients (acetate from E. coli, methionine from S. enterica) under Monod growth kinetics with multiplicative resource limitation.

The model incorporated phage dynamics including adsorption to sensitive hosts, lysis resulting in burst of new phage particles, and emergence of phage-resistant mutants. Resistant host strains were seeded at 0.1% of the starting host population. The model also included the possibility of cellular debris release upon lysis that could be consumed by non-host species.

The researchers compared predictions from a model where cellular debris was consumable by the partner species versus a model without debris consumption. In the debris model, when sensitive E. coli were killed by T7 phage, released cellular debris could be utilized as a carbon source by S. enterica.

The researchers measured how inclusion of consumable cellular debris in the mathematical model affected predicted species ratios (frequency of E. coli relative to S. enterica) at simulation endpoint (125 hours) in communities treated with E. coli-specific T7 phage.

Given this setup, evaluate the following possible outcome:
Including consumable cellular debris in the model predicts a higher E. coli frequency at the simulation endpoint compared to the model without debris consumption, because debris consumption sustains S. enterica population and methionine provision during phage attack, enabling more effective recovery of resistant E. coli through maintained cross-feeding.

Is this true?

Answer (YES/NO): NO